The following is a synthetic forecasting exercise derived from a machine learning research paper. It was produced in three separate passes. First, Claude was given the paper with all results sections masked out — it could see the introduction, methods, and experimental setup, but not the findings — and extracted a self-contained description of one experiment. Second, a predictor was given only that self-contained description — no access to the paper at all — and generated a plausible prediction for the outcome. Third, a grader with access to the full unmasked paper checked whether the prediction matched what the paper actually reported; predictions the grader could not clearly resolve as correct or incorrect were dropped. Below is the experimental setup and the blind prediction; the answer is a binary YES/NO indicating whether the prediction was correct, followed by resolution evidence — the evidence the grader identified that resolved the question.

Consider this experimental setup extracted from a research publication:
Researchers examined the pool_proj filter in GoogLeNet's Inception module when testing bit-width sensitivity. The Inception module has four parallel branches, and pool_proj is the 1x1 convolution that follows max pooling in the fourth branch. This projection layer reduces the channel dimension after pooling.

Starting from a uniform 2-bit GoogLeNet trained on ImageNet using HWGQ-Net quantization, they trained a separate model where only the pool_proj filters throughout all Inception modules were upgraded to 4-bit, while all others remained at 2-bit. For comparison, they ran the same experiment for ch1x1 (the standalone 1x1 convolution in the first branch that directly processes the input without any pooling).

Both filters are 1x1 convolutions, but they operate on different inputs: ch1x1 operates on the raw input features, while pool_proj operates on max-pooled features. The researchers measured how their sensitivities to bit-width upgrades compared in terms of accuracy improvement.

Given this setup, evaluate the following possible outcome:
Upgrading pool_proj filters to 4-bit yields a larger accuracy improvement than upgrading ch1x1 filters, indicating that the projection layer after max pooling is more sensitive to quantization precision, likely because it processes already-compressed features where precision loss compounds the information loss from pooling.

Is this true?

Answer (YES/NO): NO